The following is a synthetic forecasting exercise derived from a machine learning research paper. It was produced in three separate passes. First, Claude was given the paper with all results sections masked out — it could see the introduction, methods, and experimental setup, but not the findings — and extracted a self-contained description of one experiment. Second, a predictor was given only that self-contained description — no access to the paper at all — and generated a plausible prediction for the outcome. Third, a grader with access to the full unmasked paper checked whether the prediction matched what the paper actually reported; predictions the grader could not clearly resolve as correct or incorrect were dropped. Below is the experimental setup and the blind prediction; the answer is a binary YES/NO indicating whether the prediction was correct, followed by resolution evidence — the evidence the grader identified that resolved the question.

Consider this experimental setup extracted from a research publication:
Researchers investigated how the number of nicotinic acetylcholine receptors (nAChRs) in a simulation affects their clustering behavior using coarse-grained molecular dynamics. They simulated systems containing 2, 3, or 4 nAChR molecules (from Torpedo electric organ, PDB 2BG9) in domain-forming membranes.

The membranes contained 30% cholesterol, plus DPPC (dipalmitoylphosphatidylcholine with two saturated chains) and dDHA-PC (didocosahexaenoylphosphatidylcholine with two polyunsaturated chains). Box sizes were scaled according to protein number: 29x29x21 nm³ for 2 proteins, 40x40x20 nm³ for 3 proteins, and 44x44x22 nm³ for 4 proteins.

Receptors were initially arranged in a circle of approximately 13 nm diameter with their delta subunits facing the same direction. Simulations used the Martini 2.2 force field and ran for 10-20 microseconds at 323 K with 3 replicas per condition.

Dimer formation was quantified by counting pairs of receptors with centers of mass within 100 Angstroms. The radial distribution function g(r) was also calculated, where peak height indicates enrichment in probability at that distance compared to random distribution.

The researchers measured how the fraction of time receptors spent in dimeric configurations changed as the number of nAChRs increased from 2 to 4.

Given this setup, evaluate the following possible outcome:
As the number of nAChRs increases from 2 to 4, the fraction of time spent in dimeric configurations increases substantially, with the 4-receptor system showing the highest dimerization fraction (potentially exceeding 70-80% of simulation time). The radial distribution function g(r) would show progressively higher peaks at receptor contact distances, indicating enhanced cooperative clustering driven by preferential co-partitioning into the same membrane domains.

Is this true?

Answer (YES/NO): NO